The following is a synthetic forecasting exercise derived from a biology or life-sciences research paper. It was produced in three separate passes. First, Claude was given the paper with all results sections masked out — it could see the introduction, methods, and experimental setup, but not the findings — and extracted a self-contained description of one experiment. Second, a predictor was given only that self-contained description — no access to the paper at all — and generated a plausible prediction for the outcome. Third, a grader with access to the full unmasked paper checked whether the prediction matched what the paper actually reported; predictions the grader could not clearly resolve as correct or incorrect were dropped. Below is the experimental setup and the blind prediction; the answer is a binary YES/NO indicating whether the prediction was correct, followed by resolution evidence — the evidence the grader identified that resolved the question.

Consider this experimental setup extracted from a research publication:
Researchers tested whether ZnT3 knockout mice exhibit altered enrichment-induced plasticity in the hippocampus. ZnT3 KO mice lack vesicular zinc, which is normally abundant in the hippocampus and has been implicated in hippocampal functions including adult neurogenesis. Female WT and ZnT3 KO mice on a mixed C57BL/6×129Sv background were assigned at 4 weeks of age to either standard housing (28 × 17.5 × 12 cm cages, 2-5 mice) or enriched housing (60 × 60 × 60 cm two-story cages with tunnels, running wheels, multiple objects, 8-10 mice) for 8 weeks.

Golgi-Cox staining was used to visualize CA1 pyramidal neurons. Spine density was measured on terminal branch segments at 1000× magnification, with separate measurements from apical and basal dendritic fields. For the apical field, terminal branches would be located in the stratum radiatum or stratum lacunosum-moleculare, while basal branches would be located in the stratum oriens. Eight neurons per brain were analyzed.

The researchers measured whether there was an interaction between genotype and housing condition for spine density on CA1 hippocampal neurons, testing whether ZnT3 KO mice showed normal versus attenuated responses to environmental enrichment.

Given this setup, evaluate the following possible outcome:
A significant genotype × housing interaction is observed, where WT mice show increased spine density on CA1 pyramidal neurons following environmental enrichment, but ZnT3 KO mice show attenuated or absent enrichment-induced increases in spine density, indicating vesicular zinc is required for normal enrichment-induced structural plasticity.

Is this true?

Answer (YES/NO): NO